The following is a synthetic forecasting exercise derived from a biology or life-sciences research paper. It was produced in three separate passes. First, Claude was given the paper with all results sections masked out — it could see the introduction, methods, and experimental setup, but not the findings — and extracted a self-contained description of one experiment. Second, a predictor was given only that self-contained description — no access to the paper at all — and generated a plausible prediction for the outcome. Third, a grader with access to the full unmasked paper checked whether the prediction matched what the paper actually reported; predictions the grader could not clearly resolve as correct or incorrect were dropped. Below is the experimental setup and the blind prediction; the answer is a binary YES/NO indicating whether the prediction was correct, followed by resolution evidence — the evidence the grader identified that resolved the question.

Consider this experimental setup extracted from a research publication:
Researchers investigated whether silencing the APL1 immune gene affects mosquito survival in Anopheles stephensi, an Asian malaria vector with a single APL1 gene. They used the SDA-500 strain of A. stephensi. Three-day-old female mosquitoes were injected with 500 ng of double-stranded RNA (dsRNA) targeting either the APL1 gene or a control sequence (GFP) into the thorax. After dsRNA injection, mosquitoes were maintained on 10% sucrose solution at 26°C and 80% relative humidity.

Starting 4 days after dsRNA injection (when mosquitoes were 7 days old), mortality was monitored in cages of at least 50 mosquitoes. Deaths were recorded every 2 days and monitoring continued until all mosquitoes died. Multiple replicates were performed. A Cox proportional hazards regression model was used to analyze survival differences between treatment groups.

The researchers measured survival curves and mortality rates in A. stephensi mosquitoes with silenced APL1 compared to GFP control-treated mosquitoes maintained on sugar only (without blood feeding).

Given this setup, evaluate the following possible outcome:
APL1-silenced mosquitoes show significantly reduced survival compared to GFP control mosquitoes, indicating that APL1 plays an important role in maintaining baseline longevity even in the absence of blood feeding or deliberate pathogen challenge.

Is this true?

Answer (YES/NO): YES